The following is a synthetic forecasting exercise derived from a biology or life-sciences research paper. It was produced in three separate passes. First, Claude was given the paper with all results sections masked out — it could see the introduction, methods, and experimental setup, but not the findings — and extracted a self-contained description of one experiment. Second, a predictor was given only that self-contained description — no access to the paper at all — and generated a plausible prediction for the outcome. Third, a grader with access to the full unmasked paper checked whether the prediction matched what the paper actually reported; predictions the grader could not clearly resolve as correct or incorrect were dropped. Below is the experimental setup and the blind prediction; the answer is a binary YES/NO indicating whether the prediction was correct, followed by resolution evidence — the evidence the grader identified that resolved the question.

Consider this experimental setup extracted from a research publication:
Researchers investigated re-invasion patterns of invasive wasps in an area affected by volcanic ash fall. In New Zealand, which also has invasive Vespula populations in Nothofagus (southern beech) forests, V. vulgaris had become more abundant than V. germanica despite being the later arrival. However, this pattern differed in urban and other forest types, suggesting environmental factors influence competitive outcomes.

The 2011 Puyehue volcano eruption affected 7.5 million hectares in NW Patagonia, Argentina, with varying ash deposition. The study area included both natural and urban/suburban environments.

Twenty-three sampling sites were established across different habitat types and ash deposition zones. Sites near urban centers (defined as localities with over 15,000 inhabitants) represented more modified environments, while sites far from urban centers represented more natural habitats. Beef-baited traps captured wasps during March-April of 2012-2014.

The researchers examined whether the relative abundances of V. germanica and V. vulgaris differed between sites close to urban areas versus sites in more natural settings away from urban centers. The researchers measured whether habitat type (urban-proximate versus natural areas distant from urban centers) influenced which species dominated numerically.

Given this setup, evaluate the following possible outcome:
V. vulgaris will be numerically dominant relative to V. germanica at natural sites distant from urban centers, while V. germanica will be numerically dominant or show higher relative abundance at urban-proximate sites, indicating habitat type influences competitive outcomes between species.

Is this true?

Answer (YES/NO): NO